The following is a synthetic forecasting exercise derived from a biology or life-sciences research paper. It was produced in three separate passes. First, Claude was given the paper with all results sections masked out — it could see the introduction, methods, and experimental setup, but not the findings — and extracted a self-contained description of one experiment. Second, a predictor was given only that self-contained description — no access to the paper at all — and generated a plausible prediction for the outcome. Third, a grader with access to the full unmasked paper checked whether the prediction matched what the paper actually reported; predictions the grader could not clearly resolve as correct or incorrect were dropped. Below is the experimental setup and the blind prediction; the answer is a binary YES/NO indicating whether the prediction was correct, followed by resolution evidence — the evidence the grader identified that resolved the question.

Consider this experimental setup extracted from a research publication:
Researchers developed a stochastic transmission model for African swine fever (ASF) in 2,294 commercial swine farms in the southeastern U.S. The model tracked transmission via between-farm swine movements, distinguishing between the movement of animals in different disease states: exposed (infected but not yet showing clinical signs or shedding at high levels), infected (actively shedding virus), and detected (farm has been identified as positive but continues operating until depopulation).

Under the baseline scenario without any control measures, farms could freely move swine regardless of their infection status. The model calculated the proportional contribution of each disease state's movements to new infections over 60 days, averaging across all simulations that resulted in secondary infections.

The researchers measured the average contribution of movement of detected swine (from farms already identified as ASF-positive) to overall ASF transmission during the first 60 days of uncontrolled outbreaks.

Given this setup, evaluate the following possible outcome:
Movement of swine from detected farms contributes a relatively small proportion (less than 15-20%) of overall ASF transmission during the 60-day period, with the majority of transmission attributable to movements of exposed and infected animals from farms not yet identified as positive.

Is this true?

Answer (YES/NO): YES